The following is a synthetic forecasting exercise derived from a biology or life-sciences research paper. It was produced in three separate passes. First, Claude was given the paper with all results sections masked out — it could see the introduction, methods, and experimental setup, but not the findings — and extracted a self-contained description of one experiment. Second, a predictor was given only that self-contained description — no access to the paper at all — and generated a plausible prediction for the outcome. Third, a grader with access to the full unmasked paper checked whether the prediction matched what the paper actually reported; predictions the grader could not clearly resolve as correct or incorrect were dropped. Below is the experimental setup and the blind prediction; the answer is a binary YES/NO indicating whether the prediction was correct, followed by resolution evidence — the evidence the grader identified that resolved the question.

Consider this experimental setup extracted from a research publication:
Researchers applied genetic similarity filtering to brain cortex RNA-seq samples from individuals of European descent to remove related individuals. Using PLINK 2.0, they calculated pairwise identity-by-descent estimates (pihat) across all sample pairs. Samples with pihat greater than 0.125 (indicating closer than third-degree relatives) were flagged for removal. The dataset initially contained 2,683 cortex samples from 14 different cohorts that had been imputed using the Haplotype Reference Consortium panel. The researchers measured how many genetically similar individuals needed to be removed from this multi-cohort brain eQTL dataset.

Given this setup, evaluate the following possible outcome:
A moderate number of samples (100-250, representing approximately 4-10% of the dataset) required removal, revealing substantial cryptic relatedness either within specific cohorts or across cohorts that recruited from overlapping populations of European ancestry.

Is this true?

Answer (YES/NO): YES